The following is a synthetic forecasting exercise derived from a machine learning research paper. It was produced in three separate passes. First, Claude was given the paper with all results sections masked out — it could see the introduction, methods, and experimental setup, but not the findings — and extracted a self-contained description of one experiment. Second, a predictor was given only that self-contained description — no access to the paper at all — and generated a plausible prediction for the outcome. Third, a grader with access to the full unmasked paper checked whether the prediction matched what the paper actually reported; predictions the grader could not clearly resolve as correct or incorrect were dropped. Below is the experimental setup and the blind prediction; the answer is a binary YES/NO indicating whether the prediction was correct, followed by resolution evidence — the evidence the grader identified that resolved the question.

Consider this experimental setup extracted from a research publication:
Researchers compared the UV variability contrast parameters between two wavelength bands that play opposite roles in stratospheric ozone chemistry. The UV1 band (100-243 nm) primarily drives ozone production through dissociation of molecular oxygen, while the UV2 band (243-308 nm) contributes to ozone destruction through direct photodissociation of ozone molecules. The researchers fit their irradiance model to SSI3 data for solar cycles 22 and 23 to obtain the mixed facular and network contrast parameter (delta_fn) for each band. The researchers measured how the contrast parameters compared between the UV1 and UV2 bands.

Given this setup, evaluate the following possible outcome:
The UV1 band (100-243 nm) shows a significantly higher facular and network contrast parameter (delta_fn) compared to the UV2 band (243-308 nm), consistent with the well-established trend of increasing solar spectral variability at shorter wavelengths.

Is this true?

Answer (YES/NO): YES